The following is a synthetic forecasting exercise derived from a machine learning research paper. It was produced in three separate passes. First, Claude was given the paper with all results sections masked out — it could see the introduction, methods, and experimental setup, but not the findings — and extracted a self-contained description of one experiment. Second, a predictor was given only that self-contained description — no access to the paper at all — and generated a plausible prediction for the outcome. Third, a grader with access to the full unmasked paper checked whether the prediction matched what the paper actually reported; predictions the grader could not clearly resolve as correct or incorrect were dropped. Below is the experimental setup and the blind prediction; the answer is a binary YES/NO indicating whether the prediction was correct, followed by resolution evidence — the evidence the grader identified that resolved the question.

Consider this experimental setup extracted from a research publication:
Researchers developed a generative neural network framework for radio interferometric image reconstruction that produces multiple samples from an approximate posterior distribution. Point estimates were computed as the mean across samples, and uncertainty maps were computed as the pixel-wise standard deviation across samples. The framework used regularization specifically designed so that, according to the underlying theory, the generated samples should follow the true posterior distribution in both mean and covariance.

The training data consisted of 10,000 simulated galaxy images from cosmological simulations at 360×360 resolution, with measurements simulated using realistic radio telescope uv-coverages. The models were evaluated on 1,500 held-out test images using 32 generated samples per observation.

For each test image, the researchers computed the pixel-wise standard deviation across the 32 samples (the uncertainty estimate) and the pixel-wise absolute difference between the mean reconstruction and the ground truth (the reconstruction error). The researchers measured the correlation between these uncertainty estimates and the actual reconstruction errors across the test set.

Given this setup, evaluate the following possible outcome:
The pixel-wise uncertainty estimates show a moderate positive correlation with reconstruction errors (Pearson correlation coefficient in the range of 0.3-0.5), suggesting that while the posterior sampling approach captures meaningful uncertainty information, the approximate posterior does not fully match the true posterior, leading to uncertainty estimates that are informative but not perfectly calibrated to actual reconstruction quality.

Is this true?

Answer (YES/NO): NO